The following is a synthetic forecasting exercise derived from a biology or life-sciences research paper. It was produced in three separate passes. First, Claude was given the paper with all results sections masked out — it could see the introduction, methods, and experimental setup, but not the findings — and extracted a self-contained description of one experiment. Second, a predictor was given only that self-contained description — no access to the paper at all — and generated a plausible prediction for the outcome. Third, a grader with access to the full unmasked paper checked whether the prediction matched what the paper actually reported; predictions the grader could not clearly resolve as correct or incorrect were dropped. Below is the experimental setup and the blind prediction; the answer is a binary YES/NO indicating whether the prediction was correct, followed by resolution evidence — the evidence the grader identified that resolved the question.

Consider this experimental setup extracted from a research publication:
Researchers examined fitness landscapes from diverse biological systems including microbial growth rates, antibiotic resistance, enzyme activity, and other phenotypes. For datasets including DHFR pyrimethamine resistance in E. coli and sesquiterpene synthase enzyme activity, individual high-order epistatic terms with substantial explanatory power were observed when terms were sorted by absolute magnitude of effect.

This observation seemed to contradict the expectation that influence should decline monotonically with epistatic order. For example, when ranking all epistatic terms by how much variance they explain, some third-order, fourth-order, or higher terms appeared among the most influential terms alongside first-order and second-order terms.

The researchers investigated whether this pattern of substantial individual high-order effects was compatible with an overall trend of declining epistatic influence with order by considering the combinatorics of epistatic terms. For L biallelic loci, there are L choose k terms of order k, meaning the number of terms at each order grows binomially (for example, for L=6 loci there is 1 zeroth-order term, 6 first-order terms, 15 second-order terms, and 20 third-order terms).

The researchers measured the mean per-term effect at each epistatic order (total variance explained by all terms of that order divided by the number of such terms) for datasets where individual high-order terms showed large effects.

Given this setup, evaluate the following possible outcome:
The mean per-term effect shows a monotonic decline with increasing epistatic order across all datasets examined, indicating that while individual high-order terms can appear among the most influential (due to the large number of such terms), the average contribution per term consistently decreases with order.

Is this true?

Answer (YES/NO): NO